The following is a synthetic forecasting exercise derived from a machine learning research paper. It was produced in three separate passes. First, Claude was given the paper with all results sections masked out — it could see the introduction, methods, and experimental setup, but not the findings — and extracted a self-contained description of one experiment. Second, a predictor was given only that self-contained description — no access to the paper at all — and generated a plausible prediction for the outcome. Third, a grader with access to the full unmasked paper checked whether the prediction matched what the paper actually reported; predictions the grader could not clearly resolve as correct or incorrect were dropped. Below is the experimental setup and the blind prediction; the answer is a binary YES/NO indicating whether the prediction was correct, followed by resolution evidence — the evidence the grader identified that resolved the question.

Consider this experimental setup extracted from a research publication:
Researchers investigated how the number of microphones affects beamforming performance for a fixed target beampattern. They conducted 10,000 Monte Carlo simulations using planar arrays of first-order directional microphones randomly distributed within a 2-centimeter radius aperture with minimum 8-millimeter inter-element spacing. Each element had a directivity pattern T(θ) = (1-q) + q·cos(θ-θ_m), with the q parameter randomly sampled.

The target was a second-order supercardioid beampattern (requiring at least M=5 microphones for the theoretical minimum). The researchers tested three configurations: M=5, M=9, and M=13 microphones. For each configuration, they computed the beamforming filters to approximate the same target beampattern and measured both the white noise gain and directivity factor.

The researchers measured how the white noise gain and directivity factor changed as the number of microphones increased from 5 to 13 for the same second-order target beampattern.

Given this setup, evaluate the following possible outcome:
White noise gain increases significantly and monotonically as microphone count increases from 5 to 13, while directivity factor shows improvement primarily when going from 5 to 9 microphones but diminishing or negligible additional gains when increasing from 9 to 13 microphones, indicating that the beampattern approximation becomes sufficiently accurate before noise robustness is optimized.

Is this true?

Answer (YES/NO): NO